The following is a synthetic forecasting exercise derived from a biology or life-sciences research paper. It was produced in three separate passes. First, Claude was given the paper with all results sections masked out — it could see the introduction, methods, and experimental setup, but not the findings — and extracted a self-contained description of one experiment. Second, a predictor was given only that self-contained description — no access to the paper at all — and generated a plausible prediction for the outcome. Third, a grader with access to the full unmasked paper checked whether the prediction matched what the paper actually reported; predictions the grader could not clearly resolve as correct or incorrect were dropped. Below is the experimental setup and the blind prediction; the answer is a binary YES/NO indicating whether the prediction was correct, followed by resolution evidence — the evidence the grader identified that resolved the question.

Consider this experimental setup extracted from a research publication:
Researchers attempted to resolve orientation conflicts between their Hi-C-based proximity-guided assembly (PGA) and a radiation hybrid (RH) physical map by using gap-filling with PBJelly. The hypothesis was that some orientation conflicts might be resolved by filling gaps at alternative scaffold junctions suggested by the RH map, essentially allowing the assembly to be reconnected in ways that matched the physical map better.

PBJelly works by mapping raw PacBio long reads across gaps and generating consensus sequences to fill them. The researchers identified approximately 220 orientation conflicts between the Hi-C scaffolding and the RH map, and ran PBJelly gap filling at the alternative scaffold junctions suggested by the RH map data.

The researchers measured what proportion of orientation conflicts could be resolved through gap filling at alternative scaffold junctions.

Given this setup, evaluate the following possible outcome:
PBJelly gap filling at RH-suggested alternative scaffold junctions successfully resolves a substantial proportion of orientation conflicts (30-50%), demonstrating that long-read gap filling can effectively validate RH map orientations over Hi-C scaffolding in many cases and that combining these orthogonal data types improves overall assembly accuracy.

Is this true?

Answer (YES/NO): YES